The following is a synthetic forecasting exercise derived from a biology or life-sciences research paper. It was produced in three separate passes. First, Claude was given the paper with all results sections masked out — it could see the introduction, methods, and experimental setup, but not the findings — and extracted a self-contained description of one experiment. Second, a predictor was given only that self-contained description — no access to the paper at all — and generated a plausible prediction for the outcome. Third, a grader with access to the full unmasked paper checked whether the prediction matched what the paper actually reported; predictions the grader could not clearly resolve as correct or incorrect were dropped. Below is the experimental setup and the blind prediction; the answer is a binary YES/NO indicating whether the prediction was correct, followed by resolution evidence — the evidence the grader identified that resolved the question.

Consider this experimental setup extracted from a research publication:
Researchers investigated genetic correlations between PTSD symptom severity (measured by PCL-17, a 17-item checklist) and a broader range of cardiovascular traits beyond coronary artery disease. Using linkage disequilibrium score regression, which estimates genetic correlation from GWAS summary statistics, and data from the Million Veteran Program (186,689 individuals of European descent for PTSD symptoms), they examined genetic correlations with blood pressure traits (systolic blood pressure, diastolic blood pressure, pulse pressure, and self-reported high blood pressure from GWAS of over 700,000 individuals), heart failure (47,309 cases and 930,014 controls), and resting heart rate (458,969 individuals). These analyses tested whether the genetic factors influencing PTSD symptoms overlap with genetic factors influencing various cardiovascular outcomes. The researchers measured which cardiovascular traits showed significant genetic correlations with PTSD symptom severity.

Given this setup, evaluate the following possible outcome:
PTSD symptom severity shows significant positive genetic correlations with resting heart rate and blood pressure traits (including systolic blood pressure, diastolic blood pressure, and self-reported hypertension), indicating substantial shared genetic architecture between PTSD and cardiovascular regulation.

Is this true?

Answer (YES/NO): NO